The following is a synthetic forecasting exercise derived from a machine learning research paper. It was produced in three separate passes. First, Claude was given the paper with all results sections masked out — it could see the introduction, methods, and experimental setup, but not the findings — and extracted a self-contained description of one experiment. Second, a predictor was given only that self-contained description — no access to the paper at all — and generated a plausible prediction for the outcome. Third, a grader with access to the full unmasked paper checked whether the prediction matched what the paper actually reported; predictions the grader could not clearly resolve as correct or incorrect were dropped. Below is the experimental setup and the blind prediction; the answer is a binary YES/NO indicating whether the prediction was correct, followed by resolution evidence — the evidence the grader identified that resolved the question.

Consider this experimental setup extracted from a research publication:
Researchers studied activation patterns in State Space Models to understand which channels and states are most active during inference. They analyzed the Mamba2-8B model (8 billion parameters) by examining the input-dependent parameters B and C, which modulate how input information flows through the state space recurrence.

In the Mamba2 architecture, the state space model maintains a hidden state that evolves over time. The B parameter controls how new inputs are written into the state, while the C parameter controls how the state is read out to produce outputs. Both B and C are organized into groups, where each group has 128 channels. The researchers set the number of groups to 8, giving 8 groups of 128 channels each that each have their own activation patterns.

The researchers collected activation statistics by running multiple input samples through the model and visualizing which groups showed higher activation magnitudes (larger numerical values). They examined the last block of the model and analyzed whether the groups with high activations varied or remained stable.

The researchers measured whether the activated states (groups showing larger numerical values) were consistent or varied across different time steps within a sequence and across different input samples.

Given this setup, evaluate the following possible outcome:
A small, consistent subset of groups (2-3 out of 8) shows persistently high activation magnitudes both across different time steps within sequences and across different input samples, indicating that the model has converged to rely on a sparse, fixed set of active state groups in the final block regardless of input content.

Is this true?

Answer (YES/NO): YES